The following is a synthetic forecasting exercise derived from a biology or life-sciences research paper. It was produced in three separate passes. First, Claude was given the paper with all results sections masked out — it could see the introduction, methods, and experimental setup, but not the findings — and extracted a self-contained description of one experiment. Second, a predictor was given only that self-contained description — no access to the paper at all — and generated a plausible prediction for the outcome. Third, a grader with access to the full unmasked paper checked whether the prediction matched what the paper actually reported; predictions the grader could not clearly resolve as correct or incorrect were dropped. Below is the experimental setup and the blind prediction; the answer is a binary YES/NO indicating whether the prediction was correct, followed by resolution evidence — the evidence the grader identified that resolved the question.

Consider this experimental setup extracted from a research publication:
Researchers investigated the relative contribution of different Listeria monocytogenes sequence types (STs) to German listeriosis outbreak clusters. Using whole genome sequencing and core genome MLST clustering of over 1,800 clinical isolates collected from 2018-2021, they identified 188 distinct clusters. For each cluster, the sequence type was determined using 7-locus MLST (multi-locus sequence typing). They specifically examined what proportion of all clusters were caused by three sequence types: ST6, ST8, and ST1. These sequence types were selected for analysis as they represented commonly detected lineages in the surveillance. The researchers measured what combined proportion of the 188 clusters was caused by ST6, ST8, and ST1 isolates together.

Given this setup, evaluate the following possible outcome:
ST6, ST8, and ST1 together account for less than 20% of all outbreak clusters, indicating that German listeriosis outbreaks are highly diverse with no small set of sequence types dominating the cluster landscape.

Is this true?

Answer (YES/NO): NO